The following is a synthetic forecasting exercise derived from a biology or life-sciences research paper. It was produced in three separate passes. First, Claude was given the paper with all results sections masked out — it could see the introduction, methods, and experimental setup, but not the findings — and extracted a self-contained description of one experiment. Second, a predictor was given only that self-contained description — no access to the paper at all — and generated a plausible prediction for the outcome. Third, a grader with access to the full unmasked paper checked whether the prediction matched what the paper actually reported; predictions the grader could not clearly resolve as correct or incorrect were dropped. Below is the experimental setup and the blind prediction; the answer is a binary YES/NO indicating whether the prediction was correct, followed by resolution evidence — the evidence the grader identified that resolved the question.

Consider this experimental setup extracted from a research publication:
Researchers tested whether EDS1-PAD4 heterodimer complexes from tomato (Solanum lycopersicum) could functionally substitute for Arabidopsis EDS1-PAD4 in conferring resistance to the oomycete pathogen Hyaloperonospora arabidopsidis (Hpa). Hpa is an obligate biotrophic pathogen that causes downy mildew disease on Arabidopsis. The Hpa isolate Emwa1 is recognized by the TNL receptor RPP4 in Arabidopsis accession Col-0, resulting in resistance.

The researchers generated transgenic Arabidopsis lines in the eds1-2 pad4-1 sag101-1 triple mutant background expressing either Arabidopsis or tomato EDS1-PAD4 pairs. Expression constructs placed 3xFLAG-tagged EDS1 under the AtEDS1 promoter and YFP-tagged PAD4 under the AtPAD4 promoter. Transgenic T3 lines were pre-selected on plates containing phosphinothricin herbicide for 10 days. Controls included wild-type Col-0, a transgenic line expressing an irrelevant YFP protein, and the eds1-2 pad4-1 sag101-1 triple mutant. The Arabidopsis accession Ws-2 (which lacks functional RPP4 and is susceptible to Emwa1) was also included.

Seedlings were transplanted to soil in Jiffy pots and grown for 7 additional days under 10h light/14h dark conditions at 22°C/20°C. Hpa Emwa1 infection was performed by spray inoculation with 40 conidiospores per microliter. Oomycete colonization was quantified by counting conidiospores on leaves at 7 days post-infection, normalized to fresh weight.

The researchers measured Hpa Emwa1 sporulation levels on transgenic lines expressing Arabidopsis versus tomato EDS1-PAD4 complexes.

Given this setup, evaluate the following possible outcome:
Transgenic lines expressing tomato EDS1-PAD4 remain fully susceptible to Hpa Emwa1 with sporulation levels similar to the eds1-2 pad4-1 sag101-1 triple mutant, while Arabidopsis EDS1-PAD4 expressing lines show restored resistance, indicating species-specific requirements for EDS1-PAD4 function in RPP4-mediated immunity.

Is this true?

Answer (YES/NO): NO